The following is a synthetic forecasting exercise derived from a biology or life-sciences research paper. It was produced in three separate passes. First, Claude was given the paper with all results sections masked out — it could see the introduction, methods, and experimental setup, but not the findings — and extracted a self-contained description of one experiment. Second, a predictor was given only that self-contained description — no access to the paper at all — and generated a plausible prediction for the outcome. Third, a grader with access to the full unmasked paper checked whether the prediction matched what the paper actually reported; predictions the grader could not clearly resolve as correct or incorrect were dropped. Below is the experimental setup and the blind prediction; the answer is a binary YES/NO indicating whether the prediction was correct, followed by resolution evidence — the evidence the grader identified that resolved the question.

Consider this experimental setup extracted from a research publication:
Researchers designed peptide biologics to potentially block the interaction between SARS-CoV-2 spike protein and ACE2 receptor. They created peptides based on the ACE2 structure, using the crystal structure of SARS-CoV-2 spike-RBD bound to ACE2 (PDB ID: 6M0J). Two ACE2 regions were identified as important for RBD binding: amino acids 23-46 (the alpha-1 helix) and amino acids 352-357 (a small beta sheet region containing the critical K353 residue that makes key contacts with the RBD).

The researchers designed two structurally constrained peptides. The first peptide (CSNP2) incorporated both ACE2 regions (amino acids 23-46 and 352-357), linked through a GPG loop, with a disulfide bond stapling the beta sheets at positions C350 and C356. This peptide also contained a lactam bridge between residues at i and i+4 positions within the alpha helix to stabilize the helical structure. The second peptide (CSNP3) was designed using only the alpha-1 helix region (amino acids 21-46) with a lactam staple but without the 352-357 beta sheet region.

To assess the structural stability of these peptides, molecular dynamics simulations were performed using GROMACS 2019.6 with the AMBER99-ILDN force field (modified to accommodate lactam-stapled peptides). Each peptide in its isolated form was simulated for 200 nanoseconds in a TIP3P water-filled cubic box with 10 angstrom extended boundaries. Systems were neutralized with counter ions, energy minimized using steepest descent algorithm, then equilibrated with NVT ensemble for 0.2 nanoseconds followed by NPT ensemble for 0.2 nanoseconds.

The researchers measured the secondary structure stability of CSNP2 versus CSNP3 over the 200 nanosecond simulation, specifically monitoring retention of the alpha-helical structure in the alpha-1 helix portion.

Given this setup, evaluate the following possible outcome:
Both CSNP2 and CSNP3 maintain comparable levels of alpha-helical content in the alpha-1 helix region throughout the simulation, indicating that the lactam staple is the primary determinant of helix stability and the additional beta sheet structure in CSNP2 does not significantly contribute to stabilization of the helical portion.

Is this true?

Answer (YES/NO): NO